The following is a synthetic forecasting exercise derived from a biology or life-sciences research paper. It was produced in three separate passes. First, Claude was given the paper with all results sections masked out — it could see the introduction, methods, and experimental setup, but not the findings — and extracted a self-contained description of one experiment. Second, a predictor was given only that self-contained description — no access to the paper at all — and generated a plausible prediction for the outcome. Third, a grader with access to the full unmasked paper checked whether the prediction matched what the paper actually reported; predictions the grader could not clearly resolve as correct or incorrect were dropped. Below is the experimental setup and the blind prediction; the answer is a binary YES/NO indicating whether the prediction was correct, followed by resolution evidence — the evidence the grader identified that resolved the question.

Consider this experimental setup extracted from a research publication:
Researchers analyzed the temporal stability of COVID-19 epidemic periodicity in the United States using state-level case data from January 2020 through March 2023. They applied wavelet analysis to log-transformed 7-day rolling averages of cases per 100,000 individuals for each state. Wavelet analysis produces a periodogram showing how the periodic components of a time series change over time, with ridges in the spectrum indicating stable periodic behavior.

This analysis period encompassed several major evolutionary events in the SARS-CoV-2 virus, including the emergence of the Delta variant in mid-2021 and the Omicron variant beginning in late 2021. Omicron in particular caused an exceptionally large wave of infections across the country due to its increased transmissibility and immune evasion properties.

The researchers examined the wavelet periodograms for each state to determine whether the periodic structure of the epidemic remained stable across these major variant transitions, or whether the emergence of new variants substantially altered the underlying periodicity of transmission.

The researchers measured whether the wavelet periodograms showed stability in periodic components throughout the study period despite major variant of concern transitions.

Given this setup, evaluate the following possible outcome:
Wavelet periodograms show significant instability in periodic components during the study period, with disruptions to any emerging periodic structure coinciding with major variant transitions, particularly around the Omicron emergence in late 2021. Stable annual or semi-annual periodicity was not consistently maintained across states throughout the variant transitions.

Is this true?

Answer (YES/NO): NO